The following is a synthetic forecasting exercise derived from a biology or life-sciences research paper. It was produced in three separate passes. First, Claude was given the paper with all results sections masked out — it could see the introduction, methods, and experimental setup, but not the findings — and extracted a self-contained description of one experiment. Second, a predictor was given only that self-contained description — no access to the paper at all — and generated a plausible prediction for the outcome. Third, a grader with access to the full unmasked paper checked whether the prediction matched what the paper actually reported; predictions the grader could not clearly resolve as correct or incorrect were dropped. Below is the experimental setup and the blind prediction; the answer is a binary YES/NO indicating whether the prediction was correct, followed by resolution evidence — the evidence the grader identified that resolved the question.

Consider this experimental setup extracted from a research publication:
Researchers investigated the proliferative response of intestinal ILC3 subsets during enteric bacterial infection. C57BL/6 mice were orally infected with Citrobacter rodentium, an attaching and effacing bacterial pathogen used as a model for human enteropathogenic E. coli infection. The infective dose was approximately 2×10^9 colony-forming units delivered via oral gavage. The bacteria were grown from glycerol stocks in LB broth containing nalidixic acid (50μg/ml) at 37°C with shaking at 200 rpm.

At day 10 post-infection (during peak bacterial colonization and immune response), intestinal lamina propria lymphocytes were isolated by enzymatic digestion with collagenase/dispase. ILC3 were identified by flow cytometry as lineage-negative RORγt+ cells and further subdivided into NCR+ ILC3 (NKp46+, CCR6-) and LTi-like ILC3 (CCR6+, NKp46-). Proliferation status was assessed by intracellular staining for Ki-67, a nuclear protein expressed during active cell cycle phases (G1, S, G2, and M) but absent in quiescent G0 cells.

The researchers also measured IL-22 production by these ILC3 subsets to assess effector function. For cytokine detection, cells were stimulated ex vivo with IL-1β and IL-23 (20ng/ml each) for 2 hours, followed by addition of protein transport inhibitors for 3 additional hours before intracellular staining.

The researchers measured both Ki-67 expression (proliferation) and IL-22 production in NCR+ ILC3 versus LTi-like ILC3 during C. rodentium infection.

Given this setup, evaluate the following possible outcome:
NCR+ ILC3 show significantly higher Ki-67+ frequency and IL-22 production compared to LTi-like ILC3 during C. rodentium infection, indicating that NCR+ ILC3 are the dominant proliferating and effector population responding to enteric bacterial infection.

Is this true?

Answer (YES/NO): NO